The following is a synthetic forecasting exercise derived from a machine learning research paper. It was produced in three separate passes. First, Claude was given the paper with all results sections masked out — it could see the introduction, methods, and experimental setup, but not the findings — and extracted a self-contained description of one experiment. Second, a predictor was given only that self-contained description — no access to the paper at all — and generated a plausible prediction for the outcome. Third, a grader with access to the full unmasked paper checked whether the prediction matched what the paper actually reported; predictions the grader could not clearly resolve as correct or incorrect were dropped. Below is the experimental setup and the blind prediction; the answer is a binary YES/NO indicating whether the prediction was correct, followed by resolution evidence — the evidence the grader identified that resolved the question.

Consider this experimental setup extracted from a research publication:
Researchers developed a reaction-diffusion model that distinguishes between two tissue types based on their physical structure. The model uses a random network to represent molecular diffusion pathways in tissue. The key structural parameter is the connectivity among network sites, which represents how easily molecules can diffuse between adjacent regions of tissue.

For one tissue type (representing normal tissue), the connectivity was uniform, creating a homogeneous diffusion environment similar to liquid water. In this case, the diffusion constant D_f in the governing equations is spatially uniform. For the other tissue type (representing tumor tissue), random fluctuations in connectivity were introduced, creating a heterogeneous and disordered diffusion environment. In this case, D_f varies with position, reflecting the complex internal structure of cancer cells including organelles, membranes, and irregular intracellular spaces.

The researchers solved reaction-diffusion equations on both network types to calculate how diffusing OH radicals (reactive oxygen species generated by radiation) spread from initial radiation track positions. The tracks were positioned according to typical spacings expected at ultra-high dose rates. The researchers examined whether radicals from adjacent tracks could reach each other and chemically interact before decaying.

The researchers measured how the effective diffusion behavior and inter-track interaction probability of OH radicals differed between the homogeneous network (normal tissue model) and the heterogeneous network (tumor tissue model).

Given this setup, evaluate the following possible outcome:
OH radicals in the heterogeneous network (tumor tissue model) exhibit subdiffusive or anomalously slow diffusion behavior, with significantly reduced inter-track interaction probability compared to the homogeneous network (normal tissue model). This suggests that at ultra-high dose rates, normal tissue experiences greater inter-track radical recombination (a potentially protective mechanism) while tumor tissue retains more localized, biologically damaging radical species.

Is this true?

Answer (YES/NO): YES